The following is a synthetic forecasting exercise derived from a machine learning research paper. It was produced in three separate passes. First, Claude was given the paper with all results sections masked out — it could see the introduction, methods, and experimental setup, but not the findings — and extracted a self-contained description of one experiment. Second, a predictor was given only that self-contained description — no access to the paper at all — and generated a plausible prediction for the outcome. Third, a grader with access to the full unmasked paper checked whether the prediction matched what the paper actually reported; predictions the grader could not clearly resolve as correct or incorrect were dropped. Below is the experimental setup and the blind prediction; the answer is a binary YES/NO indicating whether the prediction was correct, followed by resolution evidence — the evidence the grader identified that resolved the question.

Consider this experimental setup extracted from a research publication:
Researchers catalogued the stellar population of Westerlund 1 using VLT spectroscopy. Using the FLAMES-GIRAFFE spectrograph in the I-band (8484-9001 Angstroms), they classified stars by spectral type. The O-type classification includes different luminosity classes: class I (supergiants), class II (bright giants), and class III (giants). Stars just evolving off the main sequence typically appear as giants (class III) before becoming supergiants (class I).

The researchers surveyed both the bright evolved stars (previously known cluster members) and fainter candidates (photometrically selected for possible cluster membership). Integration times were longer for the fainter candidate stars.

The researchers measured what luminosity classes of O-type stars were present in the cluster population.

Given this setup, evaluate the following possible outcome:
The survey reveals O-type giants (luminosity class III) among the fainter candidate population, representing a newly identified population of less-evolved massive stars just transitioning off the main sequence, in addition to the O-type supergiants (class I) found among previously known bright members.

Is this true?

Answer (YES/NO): YES